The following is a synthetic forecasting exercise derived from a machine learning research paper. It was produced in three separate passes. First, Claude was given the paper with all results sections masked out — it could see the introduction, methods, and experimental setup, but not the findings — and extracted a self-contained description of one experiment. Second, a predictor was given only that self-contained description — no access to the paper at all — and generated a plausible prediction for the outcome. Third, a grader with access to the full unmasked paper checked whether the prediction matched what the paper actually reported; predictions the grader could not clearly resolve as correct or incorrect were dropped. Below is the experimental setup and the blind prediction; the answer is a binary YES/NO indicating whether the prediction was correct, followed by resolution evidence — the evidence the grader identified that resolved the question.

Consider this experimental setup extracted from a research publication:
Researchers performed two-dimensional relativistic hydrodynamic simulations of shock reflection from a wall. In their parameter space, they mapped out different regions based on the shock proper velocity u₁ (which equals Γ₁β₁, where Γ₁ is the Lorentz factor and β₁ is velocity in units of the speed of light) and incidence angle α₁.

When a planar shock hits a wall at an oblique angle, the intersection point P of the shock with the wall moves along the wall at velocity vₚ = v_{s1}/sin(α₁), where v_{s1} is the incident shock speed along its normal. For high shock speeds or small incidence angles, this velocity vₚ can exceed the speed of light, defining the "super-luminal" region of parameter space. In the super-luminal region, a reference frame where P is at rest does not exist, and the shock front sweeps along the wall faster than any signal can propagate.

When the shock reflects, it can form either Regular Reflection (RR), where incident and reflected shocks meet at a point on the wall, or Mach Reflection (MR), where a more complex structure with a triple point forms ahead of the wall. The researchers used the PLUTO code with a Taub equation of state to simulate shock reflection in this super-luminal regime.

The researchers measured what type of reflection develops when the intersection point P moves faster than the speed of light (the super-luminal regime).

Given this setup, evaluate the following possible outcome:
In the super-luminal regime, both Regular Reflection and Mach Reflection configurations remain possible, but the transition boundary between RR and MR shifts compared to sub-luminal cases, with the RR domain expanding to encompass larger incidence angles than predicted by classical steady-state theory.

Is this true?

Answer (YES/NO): NO